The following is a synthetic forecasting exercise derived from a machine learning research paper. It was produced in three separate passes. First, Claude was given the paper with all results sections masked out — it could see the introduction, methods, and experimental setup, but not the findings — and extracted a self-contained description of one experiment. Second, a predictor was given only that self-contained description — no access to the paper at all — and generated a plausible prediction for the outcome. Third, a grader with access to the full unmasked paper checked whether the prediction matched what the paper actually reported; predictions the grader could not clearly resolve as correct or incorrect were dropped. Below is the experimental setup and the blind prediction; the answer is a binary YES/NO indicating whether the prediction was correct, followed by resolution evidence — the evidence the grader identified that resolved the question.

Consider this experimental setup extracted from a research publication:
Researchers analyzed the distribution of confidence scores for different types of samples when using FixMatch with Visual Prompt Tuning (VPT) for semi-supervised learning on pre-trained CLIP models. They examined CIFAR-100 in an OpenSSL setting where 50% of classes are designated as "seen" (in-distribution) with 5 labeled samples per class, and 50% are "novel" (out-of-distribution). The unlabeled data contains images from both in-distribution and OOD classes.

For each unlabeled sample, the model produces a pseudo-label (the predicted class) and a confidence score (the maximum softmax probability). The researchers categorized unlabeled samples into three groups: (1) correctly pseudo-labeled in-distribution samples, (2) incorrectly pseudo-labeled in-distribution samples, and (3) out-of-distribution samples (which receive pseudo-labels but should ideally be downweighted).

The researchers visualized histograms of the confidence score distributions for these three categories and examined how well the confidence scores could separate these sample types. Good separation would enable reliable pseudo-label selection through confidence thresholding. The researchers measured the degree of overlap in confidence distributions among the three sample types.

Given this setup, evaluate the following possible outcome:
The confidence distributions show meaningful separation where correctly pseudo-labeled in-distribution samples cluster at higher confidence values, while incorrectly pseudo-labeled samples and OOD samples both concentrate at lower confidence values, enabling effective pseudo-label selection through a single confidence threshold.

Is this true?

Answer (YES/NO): NO